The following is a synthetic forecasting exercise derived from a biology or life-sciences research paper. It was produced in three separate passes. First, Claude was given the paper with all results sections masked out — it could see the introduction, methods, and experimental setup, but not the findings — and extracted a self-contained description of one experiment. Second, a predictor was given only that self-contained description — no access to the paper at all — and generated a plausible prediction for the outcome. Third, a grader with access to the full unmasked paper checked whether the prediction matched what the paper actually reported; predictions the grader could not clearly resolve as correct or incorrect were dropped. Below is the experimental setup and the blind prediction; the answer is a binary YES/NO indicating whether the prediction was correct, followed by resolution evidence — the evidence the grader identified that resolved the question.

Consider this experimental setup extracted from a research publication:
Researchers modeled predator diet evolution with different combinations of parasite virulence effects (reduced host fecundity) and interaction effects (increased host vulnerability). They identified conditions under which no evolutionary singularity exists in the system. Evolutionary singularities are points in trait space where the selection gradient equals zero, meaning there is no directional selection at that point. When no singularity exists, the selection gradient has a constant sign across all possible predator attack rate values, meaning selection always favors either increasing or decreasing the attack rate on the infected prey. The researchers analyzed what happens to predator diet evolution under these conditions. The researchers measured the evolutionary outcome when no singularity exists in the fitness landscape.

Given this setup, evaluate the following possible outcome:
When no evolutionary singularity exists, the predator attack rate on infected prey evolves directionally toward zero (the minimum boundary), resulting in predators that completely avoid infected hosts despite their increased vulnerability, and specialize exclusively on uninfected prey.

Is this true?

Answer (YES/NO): NO